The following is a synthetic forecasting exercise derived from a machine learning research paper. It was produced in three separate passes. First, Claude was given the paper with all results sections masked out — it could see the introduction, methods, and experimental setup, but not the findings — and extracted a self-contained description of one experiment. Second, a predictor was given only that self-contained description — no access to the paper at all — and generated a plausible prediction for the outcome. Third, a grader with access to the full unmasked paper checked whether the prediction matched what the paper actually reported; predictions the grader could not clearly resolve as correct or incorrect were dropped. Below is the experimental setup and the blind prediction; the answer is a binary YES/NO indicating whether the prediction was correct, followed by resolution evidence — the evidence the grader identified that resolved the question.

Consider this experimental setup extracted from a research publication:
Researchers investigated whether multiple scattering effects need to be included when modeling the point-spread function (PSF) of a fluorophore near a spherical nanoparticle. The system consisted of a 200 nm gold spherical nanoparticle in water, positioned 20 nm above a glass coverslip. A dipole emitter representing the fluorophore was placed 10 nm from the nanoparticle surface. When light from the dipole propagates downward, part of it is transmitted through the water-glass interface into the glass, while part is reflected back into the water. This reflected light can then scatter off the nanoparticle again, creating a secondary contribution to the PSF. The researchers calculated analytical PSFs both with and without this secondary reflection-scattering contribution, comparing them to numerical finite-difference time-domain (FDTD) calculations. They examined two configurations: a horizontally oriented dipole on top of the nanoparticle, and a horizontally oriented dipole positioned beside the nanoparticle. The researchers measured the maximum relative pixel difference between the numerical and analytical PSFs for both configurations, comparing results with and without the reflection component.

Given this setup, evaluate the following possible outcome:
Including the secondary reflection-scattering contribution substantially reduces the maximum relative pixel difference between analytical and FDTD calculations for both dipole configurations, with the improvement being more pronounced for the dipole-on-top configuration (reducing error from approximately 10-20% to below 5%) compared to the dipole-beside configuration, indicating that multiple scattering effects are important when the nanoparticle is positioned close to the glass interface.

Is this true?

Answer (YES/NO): NO